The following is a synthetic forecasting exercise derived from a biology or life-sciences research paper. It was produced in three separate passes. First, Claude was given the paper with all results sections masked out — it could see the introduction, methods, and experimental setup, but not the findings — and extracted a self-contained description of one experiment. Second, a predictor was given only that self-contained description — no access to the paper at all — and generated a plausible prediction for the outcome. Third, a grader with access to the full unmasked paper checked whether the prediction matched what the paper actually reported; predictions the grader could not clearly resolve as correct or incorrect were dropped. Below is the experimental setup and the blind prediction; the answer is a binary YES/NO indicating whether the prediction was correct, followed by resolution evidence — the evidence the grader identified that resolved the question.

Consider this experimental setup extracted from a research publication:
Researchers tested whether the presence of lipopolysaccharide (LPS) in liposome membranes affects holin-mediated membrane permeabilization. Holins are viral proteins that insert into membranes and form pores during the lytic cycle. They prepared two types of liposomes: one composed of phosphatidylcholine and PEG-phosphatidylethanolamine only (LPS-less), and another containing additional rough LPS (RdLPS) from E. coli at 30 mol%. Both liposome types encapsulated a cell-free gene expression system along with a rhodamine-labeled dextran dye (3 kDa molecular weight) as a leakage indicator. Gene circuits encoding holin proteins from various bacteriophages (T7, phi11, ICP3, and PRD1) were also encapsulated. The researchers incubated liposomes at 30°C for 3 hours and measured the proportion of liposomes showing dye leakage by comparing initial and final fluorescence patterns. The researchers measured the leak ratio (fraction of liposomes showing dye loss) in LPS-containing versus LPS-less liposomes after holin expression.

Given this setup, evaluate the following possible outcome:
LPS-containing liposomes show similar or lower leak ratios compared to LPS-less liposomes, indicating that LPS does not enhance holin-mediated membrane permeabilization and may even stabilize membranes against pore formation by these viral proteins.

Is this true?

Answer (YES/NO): YES